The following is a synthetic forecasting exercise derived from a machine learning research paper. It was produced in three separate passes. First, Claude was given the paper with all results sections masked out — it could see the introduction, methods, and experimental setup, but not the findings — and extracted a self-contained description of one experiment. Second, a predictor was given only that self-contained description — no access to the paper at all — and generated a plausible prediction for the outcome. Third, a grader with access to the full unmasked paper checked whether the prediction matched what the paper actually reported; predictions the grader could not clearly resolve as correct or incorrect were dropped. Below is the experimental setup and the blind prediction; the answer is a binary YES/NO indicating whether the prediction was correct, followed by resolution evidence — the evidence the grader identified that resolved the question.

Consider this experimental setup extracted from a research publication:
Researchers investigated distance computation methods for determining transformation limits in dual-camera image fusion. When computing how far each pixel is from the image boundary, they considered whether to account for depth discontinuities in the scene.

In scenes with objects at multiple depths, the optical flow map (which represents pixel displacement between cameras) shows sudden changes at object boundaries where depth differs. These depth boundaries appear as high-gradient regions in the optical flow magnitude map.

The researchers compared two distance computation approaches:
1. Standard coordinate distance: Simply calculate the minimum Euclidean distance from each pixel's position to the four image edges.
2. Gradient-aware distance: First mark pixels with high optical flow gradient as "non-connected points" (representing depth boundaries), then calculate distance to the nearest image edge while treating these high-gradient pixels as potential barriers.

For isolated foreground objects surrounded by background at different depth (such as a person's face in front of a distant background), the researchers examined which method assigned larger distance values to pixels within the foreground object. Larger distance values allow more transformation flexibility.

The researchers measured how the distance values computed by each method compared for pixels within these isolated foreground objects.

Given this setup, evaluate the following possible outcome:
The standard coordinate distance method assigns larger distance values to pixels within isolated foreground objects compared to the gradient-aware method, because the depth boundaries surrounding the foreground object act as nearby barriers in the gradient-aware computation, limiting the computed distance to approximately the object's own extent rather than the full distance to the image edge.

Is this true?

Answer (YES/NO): NO